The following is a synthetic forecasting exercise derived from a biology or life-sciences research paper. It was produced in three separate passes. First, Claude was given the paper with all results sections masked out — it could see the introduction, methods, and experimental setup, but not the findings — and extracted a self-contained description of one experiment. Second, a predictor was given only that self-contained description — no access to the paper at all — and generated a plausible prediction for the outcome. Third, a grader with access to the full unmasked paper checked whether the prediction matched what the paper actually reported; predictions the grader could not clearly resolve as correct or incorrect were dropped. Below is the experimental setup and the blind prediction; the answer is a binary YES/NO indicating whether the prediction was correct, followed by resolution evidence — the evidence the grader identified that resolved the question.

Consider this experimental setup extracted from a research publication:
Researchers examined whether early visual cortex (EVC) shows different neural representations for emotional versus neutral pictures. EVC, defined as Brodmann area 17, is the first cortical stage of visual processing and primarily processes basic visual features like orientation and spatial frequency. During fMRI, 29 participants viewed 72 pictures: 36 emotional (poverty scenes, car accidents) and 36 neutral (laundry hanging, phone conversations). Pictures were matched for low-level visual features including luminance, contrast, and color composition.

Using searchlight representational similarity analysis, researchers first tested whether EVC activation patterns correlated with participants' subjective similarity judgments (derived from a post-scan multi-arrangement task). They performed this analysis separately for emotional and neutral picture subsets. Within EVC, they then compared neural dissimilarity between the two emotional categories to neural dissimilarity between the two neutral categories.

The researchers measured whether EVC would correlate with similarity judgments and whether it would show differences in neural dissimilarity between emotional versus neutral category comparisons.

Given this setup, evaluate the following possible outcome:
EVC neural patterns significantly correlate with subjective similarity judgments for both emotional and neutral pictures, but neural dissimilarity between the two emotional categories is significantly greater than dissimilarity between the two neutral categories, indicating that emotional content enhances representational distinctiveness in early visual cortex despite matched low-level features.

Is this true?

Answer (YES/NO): NO